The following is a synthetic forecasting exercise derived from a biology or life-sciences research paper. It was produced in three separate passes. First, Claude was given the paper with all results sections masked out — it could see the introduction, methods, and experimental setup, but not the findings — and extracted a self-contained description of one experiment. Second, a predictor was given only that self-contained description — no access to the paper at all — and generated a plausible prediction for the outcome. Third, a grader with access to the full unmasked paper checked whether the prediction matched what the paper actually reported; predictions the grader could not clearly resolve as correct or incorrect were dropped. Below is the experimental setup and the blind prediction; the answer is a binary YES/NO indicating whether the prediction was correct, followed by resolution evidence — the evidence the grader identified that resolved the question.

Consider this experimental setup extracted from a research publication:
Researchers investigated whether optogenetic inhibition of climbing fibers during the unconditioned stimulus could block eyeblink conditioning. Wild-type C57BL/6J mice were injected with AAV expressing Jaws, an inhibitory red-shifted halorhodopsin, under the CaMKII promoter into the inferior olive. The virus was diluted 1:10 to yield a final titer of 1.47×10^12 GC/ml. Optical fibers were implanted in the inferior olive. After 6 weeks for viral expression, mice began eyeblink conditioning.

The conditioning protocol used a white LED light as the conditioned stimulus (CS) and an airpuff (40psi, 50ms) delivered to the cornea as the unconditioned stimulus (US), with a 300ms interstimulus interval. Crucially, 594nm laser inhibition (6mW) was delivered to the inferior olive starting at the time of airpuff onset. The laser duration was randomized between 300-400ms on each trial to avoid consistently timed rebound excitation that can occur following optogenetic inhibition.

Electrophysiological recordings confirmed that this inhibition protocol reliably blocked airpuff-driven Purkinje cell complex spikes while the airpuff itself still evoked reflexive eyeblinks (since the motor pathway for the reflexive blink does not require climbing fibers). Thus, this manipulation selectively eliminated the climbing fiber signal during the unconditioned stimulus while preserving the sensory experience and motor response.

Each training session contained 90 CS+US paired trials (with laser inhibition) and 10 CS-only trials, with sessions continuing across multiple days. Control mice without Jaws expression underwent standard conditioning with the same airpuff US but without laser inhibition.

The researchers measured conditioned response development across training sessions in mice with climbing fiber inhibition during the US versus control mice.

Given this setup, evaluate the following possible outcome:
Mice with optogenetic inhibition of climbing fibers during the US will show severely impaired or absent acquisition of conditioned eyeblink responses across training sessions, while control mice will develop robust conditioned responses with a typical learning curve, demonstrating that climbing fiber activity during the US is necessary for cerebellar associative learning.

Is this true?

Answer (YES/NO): YES